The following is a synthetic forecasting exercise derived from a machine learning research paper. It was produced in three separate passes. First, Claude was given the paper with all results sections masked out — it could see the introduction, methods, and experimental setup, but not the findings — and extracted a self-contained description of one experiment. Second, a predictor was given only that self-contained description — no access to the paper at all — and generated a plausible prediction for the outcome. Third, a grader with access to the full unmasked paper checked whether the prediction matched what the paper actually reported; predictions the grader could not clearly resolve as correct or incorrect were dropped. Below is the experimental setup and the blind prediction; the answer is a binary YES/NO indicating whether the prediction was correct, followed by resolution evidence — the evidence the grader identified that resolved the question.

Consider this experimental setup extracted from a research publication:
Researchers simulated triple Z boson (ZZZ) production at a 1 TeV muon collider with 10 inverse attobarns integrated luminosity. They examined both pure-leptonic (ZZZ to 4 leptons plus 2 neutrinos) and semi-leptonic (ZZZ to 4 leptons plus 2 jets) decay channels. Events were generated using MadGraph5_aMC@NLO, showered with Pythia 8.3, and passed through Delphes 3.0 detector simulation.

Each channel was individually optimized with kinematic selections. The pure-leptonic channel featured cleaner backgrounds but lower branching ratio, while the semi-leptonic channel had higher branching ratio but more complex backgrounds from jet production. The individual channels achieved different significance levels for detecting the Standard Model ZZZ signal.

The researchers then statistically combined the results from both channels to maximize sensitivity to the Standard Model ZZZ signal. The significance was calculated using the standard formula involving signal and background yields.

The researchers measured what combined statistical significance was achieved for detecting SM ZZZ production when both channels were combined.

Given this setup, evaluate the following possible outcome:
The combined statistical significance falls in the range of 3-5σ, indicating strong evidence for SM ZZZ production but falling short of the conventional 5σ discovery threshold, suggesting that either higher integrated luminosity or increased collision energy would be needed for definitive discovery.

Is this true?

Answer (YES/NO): NO